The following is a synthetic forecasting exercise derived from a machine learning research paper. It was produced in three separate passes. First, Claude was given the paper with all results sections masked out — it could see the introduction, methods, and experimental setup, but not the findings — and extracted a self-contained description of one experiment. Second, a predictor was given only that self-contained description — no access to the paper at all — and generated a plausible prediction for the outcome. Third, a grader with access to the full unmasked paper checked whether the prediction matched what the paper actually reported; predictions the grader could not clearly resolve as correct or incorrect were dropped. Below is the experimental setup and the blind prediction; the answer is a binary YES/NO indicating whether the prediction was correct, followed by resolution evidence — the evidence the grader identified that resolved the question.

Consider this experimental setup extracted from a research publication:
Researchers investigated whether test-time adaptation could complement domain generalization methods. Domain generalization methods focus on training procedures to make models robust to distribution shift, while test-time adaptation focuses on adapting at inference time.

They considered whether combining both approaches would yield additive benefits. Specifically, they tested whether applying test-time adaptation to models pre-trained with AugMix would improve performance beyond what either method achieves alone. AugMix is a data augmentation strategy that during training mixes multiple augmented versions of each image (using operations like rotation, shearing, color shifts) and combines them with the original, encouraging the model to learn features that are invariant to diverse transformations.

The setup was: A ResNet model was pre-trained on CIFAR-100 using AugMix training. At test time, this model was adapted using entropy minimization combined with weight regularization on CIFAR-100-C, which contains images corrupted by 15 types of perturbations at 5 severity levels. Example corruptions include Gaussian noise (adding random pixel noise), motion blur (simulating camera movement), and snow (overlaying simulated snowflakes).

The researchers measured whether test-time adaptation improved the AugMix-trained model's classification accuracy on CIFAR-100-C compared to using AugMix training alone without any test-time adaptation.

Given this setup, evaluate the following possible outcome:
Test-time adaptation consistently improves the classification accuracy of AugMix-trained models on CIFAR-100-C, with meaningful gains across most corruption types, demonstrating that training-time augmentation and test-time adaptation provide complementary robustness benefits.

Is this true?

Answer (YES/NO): YES